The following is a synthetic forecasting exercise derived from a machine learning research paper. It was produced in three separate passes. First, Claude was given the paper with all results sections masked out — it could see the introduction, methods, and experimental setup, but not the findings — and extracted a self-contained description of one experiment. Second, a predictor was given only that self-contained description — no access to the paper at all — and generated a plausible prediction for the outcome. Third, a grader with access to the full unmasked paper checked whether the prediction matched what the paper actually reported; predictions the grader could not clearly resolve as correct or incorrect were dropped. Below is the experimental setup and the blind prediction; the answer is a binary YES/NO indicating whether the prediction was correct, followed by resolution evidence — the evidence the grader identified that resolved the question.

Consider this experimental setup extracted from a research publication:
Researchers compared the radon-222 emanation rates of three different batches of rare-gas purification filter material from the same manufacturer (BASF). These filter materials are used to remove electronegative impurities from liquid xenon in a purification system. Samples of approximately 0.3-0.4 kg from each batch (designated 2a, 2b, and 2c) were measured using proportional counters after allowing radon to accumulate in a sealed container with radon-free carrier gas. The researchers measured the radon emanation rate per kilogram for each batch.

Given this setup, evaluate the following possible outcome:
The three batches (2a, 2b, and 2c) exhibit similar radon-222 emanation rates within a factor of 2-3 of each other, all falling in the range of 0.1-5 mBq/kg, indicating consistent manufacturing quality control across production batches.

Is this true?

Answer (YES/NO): NO